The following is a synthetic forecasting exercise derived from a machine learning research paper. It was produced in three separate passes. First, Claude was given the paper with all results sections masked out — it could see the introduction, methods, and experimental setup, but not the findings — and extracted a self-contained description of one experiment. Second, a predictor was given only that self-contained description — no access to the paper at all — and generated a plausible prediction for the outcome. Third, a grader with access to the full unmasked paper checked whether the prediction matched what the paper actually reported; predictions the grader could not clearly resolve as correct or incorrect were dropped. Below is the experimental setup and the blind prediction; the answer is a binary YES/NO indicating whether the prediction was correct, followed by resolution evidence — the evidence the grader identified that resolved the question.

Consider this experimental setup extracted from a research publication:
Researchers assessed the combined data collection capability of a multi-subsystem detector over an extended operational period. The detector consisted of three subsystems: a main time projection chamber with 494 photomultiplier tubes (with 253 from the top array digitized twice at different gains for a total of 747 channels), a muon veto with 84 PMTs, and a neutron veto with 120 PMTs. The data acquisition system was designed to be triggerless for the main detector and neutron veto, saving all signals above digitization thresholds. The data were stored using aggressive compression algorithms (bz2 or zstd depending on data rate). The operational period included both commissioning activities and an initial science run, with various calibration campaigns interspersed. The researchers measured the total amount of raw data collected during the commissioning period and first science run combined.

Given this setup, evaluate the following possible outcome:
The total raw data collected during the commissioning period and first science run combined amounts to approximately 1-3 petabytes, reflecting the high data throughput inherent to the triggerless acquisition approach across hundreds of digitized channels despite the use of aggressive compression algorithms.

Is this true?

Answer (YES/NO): YES